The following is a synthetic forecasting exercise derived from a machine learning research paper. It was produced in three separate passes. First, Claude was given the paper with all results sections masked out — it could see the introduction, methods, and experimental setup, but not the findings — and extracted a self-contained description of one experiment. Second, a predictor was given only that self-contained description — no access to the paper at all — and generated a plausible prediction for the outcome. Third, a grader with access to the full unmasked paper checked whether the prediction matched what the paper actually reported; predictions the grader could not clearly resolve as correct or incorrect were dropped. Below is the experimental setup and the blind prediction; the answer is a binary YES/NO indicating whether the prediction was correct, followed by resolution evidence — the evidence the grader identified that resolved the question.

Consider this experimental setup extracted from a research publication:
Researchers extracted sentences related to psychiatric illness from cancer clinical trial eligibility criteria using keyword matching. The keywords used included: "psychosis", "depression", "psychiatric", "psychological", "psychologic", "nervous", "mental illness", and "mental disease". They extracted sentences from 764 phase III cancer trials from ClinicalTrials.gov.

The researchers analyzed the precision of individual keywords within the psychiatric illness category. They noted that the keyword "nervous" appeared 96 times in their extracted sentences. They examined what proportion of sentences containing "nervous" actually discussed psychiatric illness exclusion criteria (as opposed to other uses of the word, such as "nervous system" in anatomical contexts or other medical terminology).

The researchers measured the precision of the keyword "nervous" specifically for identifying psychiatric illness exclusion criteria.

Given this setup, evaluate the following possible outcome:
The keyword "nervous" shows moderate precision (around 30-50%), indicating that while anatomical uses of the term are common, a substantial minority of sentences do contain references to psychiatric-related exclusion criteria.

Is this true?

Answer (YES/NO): YES